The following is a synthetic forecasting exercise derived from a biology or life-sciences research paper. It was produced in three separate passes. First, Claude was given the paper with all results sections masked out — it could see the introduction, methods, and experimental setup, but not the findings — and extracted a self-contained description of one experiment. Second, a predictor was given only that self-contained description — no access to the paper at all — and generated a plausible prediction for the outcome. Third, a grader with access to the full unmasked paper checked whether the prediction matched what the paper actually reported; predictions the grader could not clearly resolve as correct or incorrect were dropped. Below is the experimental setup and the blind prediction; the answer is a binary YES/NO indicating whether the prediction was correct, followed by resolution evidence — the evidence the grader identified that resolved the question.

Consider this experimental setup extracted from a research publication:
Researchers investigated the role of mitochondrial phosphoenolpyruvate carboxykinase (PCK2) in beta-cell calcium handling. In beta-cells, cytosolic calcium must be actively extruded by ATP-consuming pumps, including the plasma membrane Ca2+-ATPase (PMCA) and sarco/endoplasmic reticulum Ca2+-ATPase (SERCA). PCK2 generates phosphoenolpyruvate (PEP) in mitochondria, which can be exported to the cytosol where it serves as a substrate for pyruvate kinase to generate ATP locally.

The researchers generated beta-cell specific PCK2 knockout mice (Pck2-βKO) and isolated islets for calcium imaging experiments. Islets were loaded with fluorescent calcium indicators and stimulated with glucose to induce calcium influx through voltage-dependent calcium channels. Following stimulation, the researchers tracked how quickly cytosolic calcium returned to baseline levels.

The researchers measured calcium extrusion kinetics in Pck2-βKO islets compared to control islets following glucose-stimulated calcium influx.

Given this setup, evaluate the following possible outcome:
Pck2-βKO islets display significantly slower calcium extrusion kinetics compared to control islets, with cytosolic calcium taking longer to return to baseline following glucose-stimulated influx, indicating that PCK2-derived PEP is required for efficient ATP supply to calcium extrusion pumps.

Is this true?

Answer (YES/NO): YES